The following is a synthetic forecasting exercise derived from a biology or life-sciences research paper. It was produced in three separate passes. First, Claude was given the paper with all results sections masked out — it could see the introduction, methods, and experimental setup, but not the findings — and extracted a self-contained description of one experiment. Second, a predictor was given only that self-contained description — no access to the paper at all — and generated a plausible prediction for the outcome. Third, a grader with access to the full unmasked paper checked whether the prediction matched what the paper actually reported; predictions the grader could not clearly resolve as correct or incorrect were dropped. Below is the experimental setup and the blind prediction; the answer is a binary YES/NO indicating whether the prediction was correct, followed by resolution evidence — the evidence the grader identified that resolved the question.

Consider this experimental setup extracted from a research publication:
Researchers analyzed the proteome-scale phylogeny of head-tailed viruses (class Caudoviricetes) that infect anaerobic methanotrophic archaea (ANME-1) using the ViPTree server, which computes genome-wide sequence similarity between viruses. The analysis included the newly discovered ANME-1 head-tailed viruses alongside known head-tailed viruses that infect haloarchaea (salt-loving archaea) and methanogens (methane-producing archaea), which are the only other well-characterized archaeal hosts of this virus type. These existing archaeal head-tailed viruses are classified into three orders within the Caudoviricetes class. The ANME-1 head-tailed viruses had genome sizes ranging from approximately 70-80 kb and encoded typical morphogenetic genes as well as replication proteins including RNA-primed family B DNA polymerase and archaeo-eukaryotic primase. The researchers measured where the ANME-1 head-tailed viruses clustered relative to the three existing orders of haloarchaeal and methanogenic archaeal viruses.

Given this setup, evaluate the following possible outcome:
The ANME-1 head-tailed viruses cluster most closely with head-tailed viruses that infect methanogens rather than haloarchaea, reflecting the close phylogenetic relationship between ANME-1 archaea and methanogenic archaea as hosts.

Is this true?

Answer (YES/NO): NO